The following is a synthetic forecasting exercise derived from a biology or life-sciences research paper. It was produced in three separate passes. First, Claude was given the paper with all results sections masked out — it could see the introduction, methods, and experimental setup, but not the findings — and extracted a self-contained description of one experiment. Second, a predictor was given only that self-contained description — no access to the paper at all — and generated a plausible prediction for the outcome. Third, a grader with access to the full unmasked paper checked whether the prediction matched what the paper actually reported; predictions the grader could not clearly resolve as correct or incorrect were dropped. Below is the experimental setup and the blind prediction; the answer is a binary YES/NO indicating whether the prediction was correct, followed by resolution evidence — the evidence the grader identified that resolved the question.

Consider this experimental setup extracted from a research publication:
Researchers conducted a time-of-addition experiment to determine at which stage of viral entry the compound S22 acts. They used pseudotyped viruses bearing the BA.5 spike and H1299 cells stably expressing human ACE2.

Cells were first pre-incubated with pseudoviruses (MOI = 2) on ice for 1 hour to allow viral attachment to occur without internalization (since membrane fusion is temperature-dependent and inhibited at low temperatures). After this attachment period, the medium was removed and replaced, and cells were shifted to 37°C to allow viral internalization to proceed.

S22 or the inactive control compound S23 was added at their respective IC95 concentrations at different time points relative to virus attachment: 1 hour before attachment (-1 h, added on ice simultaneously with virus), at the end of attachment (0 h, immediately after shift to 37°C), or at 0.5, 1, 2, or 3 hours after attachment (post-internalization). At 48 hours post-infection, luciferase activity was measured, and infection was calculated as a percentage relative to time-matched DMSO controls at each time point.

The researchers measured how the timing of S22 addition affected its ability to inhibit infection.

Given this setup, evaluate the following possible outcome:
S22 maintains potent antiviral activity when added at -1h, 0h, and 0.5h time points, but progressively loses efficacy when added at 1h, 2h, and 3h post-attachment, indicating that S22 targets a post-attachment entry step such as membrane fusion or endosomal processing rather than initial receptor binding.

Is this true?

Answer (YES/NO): NO